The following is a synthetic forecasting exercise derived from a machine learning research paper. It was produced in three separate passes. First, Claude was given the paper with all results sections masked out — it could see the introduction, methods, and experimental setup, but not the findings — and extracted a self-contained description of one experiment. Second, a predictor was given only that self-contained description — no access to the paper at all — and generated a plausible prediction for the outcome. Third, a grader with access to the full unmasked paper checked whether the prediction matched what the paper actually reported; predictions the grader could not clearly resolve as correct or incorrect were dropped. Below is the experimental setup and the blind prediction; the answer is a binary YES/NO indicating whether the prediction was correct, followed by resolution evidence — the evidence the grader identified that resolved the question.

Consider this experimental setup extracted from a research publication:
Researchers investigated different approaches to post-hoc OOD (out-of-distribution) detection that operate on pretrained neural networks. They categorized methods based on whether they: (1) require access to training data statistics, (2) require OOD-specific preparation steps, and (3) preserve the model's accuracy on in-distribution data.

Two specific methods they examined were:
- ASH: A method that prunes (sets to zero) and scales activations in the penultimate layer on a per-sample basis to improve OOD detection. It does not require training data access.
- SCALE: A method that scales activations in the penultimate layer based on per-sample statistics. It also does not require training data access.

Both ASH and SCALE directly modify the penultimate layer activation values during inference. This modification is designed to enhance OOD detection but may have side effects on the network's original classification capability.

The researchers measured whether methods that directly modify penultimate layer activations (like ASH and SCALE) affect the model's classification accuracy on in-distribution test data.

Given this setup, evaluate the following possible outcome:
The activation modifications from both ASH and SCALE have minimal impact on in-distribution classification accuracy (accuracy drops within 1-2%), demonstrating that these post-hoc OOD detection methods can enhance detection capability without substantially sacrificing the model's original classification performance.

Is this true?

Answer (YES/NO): NO